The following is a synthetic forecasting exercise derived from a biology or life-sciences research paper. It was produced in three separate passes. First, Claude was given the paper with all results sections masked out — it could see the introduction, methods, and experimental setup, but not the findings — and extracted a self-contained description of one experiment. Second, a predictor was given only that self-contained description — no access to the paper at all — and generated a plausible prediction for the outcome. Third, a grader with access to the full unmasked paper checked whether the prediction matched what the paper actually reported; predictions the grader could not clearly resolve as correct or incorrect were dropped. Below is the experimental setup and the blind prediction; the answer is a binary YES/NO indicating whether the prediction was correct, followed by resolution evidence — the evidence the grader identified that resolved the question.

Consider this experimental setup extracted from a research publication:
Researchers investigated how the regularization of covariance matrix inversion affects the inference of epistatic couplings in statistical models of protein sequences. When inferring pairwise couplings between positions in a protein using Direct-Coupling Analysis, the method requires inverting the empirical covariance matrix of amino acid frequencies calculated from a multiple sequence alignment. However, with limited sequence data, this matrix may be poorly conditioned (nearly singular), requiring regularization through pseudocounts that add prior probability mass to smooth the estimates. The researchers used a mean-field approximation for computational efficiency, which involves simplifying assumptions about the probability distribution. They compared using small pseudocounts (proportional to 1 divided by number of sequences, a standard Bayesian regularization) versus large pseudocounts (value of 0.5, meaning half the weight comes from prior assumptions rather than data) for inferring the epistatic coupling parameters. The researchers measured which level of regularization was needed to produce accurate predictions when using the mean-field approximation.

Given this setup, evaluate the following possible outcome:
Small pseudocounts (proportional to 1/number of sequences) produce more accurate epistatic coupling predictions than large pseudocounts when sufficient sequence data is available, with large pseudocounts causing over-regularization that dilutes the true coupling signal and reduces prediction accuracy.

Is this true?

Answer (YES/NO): NO